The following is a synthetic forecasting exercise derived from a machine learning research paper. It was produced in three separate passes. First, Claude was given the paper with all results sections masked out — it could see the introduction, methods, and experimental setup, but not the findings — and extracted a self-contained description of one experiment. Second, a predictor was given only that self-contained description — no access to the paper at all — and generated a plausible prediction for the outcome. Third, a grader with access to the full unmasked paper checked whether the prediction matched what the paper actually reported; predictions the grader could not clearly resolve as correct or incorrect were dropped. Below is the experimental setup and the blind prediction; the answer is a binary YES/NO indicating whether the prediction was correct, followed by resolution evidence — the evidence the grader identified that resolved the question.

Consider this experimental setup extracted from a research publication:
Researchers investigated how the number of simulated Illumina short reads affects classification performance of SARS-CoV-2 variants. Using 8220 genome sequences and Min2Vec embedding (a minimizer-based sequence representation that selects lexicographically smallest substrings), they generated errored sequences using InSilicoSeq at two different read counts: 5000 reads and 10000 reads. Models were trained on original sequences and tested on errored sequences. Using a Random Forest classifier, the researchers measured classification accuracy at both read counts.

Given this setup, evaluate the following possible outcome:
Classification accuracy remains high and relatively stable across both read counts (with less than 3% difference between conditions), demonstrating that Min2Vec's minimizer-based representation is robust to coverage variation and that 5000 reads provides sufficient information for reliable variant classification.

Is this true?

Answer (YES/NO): NO